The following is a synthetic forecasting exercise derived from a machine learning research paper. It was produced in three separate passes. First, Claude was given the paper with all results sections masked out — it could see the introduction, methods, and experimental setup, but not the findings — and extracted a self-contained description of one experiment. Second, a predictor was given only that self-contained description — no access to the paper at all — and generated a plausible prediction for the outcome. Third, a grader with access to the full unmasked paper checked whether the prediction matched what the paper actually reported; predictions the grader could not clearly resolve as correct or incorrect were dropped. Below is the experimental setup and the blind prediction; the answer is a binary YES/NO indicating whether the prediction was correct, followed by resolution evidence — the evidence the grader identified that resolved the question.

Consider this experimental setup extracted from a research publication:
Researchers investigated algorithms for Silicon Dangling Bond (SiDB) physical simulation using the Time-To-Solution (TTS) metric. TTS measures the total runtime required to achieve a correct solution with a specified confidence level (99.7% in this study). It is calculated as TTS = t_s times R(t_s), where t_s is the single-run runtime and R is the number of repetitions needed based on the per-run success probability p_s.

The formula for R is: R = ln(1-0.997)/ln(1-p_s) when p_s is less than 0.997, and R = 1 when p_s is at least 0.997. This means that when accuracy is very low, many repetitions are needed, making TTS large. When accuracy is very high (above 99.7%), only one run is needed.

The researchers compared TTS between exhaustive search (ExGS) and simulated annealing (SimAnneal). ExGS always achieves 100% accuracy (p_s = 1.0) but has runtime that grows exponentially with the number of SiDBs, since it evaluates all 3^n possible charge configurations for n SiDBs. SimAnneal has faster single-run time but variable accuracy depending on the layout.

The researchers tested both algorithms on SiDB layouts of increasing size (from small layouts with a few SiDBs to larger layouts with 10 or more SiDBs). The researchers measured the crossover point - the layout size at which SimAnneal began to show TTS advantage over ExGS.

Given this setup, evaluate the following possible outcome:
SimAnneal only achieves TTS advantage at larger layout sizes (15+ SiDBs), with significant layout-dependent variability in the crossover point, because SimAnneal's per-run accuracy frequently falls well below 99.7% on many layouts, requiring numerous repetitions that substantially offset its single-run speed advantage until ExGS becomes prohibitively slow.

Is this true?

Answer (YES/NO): YES